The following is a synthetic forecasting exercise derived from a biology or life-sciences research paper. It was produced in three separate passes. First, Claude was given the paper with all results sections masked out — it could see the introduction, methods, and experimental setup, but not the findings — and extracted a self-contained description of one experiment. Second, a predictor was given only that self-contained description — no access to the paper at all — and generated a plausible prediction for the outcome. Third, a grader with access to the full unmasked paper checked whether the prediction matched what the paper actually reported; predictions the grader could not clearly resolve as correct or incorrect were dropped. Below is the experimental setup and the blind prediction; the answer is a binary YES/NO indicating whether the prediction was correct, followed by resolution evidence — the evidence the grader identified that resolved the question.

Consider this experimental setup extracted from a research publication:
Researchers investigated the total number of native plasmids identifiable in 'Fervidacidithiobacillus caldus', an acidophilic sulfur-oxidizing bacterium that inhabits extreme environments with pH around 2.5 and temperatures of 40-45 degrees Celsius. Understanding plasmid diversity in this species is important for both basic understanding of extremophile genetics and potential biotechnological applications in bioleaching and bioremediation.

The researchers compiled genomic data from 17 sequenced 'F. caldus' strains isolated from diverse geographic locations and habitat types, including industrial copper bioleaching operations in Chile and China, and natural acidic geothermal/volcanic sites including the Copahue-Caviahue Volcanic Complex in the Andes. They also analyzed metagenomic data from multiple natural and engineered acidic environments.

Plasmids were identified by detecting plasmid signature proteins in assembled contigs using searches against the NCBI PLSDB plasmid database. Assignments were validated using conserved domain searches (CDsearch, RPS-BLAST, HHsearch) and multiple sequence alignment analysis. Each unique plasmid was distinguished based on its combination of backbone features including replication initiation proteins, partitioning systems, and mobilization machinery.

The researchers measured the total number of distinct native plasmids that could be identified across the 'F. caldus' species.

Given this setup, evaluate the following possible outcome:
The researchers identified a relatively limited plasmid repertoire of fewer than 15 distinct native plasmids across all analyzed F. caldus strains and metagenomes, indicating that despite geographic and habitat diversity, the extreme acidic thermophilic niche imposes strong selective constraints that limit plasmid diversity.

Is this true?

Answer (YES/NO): NO